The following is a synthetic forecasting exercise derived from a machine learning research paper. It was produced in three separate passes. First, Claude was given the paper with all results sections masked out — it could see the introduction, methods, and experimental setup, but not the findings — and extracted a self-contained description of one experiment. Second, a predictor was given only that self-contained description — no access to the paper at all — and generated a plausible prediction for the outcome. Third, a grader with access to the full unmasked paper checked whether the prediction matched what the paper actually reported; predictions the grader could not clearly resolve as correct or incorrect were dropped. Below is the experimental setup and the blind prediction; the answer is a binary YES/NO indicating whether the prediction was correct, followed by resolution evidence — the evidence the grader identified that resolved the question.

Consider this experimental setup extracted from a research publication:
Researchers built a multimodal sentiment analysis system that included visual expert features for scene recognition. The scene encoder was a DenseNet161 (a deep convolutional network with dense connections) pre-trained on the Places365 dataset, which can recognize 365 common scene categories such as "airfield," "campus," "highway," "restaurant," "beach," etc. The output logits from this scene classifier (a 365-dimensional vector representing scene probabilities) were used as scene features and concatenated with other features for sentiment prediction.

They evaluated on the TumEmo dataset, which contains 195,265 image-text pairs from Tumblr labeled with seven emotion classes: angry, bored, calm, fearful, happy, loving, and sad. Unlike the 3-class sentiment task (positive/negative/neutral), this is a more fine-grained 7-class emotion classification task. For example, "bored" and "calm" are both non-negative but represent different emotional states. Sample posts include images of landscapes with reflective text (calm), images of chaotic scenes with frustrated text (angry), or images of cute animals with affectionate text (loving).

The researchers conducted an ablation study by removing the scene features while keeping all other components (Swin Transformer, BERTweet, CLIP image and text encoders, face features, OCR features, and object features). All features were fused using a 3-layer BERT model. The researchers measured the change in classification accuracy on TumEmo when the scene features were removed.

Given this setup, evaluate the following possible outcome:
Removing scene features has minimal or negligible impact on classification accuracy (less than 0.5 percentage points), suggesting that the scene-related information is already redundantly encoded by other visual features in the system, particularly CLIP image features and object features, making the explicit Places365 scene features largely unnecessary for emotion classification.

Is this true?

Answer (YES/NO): YES